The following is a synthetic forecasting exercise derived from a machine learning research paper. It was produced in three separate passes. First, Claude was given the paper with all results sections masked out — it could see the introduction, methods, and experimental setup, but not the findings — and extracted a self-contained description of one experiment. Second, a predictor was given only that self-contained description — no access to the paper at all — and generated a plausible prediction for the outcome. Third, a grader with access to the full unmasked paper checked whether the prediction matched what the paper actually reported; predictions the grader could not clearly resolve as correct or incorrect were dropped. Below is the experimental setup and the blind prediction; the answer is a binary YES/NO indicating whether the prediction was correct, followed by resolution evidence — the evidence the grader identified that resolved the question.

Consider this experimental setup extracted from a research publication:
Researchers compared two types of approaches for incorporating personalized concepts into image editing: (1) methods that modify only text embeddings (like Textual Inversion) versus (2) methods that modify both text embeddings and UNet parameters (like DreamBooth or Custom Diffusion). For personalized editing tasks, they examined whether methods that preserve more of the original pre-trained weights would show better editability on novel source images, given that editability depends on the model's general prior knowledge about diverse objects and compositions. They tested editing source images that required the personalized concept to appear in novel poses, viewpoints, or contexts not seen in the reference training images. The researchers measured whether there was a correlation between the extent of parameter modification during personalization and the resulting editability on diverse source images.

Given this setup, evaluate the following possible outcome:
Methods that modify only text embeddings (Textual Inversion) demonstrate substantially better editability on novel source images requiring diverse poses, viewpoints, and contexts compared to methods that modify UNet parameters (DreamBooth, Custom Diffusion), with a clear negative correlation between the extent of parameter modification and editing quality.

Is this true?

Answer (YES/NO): YES